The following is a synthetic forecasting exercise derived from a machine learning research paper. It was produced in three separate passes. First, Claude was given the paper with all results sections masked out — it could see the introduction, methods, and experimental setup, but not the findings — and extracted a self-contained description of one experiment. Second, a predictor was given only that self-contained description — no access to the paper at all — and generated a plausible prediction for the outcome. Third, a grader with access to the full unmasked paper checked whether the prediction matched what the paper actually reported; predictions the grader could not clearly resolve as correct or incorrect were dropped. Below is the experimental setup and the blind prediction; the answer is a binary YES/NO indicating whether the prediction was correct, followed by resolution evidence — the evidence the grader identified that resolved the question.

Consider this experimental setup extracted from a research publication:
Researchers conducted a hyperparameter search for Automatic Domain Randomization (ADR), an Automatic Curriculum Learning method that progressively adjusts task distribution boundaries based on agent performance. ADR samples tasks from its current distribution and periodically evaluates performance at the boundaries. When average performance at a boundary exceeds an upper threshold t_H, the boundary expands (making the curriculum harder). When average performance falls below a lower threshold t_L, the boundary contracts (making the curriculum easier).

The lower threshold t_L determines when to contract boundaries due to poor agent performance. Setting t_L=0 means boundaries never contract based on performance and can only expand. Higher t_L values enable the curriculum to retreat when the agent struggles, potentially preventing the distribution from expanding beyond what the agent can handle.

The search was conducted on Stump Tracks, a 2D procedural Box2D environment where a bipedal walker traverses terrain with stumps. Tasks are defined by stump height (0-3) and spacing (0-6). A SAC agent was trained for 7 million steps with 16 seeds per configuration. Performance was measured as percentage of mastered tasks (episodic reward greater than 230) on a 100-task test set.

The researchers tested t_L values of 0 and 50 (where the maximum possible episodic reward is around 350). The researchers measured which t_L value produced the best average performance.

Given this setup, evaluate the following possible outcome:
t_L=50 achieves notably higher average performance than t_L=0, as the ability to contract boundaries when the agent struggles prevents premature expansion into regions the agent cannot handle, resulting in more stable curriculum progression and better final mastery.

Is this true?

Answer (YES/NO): NO